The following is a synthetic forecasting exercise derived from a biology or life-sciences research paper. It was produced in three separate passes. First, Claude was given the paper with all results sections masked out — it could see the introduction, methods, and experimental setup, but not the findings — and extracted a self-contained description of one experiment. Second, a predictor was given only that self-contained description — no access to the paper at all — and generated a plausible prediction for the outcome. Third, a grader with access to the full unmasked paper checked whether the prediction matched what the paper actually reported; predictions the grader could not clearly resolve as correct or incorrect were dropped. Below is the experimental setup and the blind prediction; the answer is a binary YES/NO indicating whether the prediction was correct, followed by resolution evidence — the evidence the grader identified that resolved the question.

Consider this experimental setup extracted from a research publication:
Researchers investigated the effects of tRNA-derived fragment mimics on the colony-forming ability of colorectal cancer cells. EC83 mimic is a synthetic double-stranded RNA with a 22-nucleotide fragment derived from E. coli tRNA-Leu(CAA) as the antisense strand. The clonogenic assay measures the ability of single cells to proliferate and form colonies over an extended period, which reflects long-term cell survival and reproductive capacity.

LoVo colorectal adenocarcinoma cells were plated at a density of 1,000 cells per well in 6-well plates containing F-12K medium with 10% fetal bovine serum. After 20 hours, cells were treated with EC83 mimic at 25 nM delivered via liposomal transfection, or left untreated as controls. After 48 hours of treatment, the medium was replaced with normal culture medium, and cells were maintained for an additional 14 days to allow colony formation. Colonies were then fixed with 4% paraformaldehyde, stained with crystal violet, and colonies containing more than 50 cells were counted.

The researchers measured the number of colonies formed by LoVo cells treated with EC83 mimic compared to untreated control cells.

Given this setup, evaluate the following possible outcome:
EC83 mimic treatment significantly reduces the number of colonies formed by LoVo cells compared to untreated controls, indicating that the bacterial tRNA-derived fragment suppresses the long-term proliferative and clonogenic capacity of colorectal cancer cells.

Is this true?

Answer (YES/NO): YES